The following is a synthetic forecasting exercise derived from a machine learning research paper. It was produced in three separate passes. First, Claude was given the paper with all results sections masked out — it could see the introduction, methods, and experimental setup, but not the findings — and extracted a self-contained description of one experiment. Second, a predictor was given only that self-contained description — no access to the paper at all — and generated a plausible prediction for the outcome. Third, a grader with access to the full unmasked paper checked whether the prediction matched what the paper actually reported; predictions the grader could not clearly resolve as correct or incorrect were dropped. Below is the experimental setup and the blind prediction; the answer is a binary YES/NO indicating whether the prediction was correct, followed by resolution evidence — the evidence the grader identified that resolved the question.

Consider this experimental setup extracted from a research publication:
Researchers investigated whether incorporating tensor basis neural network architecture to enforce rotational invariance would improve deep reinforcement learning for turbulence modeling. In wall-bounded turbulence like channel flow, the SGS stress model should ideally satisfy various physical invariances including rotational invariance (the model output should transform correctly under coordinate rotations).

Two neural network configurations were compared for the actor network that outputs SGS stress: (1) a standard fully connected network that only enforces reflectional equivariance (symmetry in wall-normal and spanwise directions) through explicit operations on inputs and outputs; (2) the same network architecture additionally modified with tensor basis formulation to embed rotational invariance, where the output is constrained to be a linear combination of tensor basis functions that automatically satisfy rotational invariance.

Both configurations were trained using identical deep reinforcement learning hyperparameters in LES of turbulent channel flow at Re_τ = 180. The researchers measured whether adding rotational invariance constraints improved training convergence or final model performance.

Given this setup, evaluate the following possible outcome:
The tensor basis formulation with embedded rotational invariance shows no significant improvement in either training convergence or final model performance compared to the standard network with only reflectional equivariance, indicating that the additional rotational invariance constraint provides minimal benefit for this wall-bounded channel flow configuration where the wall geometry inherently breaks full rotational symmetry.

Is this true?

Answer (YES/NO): YES